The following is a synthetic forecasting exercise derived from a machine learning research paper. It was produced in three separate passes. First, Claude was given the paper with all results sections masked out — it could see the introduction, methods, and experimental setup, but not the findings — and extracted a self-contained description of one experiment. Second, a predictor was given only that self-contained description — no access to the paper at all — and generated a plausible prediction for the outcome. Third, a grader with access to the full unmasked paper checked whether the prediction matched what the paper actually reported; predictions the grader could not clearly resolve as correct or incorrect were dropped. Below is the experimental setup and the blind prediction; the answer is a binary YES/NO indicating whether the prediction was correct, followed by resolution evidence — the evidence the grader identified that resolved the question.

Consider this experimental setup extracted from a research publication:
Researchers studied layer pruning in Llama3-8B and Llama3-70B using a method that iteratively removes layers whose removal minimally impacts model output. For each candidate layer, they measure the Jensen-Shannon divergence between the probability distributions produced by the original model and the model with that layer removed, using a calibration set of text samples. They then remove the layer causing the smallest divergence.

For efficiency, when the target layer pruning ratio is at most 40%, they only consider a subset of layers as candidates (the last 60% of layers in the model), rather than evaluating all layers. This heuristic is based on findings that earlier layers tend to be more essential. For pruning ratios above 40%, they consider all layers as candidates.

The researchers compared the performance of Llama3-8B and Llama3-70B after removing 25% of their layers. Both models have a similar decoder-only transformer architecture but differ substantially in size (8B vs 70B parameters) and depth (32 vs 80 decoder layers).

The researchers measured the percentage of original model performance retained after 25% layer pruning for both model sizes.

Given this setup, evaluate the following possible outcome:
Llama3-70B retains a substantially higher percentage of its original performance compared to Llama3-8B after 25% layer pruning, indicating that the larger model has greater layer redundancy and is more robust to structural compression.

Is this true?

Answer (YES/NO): YES